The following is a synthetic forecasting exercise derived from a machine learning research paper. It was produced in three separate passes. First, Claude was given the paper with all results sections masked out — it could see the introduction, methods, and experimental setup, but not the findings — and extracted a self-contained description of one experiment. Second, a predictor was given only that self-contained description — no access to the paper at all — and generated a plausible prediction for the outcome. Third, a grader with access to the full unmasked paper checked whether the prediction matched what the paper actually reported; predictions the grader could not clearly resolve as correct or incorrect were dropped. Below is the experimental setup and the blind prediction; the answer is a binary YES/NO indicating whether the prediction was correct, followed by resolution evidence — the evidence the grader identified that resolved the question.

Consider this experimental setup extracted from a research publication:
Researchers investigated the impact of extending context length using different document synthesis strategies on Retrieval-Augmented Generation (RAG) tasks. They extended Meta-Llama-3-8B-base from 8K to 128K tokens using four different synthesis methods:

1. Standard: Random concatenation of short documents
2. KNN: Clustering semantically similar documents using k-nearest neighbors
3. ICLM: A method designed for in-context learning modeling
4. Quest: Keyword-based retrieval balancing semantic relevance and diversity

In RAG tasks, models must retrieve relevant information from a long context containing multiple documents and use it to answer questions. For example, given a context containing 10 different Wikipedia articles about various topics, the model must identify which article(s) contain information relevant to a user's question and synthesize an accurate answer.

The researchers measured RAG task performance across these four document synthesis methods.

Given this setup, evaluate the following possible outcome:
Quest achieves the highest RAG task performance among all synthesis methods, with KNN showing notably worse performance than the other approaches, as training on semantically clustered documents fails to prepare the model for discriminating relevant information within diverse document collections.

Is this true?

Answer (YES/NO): NO